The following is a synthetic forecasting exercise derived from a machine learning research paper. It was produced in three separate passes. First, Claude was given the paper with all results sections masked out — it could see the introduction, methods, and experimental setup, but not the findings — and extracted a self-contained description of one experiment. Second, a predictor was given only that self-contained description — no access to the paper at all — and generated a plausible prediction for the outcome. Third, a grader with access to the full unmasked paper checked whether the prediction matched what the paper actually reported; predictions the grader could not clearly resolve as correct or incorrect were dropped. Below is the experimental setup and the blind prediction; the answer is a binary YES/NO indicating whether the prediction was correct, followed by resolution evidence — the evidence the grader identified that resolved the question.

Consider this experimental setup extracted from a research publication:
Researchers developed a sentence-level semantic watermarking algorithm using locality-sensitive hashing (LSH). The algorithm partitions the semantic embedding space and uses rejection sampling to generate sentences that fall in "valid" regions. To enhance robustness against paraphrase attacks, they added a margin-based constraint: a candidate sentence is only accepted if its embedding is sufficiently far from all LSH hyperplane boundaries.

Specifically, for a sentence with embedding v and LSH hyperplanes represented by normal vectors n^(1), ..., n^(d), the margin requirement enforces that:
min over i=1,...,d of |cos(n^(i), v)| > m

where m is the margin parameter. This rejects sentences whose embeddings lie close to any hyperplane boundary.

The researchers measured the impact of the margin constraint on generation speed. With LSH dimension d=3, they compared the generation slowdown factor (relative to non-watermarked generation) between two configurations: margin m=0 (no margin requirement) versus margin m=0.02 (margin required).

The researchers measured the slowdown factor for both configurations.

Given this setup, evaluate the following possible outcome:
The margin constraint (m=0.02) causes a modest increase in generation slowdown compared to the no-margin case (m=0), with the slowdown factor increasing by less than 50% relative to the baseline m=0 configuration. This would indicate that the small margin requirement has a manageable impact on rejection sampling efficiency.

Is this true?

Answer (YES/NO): NO